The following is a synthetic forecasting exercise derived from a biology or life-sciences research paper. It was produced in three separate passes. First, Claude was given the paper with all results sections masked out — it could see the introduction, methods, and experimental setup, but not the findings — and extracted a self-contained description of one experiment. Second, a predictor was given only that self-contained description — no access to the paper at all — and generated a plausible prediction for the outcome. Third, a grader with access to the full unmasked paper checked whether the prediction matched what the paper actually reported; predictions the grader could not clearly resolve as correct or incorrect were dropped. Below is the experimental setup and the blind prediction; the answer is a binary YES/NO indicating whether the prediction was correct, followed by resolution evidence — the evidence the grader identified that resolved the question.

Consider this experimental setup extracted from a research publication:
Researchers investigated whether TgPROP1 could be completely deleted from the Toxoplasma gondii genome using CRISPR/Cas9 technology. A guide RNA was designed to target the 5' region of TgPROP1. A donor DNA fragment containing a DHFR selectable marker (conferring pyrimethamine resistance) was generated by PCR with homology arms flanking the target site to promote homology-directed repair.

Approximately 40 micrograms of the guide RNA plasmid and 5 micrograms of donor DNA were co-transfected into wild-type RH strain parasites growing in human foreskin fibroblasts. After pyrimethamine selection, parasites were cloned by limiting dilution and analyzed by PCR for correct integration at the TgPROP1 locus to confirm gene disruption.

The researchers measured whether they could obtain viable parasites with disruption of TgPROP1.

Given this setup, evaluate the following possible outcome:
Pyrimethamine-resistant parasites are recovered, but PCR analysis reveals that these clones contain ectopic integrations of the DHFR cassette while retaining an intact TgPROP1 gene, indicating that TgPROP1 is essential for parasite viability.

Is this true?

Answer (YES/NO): NO